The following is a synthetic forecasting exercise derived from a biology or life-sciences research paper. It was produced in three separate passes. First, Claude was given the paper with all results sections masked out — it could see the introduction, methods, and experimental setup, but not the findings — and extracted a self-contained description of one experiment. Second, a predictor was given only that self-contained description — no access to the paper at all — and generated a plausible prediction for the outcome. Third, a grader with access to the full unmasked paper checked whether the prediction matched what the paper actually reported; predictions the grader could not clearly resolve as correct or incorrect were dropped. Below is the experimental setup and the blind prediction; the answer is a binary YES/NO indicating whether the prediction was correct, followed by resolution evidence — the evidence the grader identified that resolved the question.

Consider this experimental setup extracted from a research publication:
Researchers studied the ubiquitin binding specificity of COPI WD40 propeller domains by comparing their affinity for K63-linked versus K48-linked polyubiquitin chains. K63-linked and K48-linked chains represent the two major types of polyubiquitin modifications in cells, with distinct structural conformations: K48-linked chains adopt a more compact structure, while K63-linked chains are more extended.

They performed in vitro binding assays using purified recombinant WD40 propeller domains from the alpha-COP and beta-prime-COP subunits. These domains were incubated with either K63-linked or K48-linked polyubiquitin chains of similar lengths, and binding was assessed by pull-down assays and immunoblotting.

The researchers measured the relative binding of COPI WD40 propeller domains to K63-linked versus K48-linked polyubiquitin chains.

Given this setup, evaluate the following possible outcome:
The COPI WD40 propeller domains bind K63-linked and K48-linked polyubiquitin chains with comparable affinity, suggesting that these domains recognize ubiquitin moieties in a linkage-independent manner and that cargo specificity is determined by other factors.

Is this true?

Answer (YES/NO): NO